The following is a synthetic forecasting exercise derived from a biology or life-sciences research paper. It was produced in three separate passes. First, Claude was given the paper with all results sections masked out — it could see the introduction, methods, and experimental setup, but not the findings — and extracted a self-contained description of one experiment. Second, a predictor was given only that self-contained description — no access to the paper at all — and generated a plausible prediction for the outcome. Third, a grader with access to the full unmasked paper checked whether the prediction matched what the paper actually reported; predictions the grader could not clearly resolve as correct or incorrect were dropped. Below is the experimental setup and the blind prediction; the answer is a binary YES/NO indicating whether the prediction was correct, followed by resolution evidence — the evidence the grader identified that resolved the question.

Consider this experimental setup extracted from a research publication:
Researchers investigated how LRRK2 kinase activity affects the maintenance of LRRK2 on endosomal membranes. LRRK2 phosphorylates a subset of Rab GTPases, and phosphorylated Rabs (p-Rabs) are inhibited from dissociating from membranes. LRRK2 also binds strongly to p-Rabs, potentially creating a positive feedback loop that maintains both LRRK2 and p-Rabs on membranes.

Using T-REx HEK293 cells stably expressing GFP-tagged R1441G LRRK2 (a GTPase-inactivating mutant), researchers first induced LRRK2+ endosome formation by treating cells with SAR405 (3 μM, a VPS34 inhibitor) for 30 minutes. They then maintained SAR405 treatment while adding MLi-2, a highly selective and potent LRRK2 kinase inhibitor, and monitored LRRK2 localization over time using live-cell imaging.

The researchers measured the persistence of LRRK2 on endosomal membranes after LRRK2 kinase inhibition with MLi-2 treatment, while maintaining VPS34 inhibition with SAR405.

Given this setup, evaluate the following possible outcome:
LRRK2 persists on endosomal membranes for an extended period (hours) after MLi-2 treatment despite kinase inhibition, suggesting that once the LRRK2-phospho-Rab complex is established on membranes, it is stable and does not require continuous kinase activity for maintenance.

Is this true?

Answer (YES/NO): NO